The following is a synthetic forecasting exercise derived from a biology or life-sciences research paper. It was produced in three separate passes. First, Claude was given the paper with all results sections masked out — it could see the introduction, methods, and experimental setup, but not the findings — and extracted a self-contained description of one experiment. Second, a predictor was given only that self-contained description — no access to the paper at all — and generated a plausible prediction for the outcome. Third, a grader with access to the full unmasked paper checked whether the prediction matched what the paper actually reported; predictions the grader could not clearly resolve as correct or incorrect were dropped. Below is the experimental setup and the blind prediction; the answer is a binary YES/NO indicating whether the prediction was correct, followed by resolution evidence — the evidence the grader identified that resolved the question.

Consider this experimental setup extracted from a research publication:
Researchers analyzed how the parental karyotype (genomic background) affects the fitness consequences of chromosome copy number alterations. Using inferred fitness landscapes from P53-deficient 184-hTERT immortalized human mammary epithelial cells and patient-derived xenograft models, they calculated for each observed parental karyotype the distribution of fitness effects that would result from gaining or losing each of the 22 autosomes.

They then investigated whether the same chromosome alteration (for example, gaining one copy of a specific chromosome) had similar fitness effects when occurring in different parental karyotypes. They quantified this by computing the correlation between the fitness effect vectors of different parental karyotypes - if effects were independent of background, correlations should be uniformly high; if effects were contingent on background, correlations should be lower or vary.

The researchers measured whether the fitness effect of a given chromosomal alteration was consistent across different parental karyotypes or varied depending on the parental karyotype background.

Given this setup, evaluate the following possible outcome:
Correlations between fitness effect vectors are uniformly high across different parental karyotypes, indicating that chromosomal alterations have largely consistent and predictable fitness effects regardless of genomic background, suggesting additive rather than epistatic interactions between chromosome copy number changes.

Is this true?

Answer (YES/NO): NO